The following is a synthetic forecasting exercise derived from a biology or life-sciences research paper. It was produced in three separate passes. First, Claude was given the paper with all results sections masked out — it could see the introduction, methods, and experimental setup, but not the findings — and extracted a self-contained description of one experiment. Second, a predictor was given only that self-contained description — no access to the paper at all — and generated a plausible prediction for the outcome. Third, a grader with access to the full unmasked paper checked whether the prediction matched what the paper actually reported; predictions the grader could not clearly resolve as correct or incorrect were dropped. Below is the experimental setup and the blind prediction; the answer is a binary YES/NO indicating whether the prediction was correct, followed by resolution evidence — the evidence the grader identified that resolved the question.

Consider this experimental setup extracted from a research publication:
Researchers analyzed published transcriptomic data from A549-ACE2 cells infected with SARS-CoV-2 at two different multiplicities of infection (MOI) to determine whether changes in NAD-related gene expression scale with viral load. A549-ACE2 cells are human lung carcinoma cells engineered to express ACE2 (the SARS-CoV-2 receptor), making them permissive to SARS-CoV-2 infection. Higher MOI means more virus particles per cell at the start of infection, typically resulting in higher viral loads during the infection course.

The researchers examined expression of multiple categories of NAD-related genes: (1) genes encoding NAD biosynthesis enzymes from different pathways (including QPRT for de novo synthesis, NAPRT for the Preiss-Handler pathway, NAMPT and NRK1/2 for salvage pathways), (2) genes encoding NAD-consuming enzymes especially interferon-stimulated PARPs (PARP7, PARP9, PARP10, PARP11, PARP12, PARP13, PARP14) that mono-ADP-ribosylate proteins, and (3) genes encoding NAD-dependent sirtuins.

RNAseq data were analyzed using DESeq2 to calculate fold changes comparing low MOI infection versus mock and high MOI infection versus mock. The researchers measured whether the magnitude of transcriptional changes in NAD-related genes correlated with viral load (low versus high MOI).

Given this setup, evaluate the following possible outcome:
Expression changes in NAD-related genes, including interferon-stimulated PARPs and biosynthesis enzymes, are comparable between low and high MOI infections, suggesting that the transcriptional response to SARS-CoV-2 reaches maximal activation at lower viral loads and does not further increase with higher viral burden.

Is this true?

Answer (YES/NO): NO